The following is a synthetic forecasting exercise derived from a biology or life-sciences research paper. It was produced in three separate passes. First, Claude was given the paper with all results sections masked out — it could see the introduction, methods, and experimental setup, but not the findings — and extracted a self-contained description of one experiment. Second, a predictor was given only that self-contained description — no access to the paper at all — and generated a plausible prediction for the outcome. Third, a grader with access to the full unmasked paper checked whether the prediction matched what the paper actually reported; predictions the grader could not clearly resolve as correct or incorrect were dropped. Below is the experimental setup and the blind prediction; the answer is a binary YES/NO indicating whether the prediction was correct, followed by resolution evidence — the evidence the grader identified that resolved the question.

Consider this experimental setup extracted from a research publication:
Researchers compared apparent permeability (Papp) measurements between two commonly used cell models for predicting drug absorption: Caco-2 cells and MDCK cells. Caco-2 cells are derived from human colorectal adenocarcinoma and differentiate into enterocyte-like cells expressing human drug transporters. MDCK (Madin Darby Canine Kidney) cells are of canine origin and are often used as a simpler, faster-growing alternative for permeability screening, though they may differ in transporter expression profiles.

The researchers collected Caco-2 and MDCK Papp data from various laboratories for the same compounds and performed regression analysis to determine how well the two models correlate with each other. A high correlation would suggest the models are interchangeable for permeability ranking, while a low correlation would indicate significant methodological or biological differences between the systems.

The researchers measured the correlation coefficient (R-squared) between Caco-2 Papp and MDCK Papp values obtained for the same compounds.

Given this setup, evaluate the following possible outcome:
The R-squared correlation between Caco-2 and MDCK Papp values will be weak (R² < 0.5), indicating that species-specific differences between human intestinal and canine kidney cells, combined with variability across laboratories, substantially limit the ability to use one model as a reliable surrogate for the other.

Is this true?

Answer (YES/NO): YES